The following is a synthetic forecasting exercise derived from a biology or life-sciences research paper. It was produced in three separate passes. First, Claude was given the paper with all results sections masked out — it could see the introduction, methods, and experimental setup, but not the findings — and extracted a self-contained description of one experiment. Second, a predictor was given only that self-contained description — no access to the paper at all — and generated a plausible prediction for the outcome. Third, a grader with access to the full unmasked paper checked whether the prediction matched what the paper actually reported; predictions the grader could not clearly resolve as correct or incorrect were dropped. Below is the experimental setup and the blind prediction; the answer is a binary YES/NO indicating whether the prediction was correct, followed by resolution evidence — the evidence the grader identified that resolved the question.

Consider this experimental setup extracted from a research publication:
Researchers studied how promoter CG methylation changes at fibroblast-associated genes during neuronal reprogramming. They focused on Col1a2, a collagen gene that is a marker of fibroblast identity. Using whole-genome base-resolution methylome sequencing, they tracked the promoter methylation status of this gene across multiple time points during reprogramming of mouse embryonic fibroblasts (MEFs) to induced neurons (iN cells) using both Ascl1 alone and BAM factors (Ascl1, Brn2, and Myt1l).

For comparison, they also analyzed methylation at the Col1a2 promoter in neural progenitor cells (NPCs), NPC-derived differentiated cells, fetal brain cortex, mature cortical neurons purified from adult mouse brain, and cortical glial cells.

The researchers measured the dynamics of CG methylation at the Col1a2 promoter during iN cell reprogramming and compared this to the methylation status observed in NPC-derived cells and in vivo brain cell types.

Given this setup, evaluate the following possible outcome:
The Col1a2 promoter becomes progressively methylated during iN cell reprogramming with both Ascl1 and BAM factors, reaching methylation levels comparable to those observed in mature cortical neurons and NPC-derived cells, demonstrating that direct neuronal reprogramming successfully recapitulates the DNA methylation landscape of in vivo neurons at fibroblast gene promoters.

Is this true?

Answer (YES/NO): NO